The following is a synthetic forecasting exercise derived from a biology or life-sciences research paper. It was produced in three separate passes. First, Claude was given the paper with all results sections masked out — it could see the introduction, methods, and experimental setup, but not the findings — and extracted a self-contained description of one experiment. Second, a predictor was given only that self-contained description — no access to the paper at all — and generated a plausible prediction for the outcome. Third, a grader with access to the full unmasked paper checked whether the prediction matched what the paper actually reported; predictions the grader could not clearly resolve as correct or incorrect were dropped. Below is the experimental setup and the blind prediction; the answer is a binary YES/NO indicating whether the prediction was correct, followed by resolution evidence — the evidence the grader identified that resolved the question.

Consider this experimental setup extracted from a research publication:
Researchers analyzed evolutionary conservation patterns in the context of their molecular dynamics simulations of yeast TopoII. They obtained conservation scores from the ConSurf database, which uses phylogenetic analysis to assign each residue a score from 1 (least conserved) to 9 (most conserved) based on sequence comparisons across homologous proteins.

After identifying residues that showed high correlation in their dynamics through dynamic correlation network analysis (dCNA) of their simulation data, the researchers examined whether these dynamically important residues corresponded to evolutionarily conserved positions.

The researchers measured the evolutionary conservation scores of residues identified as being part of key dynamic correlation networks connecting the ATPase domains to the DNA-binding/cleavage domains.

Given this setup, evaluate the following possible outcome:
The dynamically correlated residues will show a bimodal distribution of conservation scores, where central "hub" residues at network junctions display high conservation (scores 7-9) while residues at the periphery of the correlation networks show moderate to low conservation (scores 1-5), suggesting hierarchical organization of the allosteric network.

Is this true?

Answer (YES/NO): NO